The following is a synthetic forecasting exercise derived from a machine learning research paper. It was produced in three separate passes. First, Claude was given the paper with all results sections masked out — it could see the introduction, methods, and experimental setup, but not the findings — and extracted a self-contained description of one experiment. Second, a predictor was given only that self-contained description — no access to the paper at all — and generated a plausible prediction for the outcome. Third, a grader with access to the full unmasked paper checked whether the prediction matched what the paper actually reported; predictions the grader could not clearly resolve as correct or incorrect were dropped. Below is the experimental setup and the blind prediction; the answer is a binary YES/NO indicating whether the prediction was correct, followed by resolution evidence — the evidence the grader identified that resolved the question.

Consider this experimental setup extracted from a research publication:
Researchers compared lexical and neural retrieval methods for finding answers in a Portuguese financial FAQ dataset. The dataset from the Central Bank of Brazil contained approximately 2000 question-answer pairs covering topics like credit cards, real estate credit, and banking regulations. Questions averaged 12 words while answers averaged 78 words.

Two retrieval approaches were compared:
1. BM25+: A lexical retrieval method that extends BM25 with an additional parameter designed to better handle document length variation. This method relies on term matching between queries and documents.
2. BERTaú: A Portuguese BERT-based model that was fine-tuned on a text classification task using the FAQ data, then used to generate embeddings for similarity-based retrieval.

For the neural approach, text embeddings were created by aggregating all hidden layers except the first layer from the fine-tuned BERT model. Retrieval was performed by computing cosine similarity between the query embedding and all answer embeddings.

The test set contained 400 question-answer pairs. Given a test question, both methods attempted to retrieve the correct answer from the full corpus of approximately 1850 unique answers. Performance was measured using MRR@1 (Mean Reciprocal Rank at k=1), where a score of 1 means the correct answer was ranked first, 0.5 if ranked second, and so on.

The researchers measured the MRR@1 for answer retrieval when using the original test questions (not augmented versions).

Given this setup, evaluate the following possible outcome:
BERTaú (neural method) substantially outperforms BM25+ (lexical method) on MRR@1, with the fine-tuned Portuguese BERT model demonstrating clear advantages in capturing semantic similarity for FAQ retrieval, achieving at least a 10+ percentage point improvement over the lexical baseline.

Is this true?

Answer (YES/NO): NO